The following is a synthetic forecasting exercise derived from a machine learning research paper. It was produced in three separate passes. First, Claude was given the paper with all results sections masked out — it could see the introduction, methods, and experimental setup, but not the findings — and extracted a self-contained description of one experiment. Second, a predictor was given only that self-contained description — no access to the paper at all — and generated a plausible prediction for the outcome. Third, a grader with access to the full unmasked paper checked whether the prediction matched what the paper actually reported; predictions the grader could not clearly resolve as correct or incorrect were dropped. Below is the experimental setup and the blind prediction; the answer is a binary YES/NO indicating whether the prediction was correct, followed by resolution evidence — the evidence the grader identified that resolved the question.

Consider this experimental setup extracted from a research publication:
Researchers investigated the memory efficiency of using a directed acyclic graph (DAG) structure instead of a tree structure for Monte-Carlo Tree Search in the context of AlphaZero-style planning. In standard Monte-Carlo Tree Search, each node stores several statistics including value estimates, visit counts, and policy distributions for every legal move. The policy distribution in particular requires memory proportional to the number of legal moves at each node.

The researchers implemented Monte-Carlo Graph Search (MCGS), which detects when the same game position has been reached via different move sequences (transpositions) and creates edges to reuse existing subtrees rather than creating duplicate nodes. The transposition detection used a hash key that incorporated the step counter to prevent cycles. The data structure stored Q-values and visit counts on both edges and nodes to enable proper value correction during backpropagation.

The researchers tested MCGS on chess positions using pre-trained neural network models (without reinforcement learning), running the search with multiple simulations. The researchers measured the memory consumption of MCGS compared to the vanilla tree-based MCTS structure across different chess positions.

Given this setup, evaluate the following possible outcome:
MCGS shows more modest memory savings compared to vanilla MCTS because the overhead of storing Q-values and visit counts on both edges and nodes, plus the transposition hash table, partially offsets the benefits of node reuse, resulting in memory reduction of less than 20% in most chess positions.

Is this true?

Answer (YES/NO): NO